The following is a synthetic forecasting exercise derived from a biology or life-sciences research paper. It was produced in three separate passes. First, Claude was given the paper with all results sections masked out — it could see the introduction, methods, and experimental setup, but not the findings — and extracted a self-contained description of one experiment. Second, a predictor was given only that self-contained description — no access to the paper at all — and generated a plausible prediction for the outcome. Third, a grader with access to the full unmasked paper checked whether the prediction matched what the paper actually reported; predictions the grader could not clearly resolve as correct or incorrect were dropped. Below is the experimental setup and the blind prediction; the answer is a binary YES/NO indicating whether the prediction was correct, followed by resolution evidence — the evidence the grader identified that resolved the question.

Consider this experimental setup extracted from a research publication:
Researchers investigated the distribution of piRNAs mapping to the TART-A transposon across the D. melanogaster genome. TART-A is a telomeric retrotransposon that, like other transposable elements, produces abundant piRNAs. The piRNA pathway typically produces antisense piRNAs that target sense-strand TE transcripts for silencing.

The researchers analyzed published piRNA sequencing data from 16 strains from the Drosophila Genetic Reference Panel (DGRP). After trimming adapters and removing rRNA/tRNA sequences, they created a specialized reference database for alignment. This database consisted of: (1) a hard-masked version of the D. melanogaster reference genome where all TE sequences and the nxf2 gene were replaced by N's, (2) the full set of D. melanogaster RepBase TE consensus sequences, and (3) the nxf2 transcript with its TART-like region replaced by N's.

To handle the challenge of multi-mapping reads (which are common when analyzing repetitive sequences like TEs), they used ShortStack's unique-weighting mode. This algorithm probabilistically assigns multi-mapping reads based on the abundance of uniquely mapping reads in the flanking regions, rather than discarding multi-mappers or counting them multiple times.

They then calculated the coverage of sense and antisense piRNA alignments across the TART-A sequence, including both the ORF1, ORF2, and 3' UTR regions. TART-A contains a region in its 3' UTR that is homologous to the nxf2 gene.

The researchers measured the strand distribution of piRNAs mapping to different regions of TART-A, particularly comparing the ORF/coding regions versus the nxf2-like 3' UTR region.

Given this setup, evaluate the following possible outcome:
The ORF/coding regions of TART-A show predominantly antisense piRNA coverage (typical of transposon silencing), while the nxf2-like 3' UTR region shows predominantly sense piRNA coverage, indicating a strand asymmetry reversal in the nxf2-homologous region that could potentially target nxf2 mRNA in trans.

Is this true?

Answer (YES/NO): NO